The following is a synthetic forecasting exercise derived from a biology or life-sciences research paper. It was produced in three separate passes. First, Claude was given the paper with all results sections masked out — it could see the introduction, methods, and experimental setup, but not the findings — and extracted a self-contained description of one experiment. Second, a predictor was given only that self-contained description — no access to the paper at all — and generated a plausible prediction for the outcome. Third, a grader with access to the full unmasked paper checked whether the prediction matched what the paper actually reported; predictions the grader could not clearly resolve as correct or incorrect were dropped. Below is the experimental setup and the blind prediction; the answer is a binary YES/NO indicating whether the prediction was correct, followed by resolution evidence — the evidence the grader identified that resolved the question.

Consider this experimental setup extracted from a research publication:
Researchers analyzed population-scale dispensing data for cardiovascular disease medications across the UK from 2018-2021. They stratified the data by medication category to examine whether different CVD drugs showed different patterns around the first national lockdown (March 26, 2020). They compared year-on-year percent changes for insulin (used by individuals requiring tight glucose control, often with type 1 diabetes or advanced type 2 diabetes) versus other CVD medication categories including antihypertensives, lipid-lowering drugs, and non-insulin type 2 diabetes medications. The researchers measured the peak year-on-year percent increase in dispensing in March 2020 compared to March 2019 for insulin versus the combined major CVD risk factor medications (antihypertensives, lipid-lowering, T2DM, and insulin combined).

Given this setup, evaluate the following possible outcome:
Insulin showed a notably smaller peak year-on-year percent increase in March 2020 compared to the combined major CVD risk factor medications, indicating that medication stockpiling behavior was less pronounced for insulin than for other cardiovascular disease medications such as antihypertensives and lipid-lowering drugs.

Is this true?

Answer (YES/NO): NO